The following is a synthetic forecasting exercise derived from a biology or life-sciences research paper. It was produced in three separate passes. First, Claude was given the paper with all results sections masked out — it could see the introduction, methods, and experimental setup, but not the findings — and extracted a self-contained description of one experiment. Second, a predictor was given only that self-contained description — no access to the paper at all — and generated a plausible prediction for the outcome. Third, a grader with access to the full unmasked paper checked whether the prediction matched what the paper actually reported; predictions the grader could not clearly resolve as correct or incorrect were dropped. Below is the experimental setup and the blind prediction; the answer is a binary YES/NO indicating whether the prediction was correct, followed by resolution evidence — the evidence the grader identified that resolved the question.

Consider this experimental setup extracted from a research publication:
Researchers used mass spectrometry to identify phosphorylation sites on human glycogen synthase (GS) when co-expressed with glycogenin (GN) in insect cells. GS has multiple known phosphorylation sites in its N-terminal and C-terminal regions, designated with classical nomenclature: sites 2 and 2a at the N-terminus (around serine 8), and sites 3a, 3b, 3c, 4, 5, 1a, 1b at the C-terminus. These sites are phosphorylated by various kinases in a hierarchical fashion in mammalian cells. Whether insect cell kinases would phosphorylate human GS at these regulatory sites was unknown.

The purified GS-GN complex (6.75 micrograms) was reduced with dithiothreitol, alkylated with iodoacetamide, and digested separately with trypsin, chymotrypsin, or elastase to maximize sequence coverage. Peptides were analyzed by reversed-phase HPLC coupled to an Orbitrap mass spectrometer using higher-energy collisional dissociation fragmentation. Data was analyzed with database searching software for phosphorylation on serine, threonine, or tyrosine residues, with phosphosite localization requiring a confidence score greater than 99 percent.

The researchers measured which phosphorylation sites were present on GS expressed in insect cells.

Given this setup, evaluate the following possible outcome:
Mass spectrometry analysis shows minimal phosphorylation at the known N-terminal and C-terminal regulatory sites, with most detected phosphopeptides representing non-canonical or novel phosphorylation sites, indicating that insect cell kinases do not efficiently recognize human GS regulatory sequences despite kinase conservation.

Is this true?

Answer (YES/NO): NO